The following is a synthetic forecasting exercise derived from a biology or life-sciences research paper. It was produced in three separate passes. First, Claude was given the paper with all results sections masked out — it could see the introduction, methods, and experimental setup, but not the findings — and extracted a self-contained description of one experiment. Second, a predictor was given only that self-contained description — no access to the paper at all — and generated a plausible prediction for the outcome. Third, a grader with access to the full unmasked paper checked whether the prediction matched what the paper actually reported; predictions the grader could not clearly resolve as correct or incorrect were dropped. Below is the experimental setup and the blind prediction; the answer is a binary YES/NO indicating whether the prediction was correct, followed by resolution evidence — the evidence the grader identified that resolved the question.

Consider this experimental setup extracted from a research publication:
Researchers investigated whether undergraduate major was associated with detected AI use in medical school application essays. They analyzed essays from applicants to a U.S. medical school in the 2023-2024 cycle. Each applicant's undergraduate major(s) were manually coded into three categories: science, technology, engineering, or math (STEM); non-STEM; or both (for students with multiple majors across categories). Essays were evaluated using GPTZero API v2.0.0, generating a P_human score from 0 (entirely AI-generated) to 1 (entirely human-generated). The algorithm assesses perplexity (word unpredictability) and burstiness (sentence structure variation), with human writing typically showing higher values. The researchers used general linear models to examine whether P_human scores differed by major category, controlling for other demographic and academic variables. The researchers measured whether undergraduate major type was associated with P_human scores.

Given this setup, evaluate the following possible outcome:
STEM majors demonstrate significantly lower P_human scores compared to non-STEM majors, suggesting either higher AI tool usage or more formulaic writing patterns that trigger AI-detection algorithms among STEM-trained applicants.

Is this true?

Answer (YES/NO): NO